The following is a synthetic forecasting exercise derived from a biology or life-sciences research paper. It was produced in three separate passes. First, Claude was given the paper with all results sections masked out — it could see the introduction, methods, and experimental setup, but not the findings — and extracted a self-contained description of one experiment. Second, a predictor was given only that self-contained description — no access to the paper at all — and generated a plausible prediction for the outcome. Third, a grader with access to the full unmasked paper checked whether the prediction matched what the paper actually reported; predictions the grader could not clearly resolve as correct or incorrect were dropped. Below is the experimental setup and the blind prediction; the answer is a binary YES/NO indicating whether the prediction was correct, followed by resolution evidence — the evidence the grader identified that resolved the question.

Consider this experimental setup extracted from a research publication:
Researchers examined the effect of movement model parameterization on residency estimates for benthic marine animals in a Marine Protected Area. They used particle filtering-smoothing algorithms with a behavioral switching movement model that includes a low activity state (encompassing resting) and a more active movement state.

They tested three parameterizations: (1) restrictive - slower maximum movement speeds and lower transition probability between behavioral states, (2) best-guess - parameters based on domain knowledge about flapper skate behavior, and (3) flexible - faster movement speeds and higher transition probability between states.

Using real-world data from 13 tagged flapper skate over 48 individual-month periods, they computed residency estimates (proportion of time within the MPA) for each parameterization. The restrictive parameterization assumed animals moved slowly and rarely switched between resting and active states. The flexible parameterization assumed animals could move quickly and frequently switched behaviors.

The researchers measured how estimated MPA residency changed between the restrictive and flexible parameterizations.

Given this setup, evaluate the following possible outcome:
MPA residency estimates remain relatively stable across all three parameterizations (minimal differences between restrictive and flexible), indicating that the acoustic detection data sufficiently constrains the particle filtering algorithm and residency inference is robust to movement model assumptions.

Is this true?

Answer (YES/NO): NO